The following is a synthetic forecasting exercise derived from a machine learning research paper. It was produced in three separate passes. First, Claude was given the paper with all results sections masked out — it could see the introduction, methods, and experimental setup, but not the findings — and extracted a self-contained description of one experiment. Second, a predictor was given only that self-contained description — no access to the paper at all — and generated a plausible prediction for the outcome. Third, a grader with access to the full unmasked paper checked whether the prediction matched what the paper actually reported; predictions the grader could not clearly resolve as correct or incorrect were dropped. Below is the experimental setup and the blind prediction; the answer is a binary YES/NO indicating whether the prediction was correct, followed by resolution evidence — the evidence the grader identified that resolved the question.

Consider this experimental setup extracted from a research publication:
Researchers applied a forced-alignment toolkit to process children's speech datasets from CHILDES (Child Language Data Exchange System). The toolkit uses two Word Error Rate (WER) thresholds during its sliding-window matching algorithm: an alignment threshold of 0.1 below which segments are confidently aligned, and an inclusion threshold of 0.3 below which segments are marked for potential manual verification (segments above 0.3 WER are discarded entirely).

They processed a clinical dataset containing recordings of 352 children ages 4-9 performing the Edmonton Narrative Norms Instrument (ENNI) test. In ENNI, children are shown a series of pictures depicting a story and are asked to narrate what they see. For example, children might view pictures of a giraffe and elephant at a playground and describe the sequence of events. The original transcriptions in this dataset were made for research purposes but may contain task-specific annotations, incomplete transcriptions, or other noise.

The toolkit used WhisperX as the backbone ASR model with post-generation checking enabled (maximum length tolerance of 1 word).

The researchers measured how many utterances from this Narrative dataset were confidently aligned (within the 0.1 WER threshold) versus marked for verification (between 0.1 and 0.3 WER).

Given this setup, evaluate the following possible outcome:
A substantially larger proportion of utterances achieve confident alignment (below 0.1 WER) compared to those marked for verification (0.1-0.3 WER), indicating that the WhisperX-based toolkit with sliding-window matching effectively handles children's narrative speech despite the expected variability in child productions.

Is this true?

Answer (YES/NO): YES